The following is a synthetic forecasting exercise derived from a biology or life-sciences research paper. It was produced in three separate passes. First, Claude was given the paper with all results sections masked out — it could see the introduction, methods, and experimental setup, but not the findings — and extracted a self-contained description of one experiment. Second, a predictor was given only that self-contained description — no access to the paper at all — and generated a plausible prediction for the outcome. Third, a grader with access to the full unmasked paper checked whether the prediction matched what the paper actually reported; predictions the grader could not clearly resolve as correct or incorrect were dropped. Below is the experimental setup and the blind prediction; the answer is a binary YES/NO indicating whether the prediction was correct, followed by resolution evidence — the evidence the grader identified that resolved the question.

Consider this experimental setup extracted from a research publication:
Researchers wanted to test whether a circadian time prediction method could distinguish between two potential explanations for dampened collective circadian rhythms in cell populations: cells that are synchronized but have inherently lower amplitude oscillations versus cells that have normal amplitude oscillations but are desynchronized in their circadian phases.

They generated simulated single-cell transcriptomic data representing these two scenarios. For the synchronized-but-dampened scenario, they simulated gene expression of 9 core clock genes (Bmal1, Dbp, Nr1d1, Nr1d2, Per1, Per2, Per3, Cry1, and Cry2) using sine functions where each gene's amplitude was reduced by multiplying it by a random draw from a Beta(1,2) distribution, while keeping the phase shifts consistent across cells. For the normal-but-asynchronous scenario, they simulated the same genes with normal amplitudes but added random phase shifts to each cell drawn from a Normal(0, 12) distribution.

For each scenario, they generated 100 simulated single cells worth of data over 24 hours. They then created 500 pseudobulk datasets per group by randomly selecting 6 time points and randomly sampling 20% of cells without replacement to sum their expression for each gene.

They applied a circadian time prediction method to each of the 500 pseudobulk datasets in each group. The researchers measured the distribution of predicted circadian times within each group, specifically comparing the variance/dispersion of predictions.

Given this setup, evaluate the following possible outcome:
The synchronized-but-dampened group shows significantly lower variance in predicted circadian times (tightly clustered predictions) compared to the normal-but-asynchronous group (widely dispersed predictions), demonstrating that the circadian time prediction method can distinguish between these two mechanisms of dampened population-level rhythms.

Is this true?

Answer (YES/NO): YES